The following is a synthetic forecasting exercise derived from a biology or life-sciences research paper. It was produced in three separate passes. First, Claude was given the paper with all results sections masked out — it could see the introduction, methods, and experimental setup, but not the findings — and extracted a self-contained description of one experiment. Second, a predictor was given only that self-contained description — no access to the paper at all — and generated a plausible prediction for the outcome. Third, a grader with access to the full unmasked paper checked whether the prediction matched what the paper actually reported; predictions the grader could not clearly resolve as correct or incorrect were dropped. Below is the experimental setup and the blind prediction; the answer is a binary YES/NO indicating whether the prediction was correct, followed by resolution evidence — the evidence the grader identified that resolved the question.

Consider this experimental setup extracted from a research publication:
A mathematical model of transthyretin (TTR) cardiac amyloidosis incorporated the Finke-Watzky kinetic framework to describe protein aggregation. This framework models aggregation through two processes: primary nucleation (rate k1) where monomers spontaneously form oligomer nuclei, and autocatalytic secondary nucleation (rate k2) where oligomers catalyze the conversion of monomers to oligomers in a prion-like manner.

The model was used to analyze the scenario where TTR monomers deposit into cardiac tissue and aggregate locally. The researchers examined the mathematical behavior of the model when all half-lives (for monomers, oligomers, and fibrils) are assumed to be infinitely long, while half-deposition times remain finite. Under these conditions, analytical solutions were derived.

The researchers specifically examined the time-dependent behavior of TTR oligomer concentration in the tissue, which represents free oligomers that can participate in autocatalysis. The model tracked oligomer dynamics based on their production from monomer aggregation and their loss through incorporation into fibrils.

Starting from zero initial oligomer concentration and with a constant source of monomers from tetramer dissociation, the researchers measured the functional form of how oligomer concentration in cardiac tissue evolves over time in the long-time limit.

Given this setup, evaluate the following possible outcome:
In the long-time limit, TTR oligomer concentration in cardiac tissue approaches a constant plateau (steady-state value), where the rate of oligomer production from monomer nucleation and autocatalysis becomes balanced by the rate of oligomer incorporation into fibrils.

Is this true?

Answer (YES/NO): YES